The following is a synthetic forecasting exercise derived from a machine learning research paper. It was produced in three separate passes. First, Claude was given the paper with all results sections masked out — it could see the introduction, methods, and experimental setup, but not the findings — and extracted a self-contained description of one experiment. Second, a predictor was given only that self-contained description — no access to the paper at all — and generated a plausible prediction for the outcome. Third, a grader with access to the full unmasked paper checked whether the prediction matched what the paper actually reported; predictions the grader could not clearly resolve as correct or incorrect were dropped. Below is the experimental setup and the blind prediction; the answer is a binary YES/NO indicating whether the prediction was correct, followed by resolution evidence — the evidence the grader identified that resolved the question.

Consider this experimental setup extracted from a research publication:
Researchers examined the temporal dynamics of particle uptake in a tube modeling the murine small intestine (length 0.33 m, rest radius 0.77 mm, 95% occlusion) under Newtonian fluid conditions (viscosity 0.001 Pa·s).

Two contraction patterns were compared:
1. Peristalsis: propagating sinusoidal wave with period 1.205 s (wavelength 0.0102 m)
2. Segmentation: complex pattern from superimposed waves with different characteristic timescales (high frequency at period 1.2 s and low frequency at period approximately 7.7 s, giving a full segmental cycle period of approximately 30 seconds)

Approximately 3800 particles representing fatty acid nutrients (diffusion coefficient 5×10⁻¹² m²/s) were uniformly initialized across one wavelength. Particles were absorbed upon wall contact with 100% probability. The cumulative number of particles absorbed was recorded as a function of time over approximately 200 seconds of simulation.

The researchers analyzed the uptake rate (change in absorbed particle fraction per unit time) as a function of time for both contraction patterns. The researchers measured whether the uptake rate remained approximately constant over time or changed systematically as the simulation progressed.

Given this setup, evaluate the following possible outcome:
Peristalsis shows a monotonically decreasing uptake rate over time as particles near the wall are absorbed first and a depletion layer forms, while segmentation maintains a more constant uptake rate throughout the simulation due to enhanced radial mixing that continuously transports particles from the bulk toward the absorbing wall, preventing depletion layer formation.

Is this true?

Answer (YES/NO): NO